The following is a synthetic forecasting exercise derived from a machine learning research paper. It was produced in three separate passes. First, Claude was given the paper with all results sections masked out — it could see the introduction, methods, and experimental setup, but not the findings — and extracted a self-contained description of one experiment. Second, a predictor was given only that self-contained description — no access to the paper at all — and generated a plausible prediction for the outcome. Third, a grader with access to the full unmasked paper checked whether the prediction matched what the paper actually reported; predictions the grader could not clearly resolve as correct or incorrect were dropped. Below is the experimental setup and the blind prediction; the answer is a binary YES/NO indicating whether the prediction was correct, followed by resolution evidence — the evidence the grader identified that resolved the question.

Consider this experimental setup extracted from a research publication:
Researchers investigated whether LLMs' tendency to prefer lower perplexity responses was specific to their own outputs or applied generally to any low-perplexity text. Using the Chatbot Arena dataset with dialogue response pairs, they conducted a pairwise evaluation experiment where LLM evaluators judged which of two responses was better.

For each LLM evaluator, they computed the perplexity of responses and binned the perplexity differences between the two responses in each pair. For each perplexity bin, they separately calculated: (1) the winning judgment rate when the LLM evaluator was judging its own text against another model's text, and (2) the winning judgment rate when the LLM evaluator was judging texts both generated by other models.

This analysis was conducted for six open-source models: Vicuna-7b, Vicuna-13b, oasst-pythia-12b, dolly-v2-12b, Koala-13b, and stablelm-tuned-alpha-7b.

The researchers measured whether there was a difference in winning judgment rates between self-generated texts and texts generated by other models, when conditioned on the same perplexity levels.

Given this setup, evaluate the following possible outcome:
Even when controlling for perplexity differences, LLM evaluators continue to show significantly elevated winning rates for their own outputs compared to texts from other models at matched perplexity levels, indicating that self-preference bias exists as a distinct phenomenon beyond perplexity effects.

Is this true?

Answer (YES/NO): NO